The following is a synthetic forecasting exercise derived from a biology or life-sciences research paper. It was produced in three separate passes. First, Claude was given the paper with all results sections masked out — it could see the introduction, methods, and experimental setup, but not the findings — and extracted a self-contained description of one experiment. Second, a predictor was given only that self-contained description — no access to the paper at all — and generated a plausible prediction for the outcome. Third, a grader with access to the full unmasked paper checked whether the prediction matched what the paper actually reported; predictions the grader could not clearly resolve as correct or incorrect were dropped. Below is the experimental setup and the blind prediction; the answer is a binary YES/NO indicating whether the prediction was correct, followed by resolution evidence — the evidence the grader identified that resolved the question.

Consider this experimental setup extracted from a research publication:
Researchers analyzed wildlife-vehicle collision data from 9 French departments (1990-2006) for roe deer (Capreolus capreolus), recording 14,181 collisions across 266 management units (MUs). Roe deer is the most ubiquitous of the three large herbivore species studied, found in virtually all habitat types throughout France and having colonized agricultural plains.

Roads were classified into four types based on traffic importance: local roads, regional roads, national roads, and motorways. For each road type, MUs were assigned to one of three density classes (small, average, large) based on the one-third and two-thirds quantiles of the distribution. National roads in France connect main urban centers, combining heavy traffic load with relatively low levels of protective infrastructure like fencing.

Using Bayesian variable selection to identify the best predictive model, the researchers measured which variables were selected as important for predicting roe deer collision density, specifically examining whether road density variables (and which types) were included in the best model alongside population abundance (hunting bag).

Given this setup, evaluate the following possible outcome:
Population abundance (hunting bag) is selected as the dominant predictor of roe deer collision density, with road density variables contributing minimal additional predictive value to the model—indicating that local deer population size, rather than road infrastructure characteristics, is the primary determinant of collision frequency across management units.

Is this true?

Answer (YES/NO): NO